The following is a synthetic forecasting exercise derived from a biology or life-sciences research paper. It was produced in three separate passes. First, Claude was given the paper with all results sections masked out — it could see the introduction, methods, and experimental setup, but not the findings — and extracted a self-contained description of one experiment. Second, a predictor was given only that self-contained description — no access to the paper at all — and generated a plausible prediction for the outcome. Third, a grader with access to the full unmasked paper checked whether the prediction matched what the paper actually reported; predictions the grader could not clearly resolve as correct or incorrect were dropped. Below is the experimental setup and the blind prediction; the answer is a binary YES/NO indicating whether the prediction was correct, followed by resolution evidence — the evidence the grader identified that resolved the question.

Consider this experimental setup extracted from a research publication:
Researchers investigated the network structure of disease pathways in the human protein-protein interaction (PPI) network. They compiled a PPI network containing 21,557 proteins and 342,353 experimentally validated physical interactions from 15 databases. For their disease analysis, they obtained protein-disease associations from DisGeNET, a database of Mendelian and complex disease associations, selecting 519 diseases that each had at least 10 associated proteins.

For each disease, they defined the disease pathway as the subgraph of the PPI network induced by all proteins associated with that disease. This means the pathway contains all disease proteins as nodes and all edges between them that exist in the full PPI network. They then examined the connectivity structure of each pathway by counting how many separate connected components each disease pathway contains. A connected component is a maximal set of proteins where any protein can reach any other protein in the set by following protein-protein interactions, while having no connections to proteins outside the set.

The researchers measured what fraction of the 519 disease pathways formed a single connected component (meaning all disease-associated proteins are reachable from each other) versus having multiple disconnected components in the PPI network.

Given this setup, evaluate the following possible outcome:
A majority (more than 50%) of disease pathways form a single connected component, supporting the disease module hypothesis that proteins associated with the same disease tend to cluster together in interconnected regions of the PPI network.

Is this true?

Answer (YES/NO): NO